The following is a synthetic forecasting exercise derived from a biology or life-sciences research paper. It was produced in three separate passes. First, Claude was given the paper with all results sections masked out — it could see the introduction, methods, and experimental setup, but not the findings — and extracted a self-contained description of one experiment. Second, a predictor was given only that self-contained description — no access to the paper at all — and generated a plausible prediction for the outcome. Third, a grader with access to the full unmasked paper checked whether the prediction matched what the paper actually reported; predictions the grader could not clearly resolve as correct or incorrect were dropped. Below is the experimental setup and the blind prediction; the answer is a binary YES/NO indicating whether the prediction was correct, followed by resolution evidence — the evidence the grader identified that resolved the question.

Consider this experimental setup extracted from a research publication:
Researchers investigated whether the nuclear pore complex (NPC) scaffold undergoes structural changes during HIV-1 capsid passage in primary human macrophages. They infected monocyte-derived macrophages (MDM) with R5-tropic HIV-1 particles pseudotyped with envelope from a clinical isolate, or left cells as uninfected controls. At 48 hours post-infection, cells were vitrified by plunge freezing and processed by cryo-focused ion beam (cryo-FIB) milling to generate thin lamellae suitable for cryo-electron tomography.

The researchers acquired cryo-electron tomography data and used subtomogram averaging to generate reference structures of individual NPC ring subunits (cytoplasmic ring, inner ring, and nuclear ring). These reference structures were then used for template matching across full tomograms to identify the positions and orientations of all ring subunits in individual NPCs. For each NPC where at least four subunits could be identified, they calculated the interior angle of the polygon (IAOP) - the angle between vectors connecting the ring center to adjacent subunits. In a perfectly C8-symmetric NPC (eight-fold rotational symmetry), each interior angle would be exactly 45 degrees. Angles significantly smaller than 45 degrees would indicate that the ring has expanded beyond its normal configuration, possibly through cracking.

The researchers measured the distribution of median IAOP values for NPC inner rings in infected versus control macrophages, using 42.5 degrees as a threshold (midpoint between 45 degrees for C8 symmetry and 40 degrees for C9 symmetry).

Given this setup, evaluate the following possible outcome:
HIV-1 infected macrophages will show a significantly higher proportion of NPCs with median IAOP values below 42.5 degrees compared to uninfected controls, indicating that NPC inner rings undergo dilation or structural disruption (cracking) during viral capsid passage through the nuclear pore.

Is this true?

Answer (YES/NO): YES